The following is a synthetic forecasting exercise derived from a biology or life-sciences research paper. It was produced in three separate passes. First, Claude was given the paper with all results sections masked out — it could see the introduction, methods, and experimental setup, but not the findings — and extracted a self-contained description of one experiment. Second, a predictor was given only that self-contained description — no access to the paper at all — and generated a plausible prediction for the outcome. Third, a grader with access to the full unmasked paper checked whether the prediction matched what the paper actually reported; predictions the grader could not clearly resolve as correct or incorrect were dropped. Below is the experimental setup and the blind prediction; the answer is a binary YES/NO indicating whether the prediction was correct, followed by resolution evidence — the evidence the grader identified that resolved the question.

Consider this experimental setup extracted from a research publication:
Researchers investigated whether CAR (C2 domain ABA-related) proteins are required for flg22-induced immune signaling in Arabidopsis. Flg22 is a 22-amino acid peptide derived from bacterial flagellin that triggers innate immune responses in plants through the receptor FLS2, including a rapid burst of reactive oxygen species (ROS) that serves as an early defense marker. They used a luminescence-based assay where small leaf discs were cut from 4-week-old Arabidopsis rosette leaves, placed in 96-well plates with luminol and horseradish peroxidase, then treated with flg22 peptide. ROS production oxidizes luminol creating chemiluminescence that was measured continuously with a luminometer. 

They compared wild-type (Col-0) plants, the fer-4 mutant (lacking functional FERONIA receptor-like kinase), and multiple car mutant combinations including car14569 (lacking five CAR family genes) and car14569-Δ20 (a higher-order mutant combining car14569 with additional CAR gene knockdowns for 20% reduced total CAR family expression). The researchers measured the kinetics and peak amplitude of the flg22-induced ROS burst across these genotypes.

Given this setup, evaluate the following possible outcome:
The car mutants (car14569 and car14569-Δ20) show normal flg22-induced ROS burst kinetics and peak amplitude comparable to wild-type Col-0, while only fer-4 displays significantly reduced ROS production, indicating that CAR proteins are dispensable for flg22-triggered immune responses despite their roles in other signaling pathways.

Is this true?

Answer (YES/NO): NO